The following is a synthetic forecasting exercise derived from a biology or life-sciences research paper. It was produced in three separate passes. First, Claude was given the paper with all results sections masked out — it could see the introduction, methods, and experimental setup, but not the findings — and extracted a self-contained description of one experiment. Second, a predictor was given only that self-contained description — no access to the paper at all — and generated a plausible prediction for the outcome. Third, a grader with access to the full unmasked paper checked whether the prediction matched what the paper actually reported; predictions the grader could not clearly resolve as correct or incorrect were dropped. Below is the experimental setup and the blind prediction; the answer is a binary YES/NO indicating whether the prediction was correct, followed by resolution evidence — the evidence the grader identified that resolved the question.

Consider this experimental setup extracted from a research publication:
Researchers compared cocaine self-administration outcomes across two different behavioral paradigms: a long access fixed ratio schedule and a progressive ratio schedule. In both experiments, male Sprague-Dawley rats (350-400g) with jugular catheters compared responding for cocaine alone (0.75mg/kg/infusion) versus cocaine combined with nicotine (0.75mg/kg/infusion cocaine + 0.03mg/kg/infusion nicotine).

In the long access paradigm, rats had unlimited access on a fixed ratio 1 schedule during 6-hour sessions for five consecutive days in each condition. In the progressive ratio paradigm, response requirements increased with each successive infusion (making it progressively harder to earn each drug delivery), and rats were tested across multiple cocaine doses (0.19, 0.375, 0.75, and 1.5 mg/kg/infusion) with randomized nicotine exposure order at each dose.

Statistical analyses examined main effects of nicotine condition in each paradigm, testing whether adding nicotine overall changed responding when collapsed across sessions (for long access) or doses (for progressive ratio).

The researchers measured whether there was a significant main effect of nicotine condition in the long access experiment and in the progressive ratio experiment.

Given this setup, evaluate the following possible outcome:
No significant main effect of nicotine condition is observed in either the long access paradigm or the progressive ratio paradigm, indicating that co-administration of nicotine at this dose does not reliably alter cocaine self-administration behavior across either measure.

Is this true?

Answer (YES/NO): NO